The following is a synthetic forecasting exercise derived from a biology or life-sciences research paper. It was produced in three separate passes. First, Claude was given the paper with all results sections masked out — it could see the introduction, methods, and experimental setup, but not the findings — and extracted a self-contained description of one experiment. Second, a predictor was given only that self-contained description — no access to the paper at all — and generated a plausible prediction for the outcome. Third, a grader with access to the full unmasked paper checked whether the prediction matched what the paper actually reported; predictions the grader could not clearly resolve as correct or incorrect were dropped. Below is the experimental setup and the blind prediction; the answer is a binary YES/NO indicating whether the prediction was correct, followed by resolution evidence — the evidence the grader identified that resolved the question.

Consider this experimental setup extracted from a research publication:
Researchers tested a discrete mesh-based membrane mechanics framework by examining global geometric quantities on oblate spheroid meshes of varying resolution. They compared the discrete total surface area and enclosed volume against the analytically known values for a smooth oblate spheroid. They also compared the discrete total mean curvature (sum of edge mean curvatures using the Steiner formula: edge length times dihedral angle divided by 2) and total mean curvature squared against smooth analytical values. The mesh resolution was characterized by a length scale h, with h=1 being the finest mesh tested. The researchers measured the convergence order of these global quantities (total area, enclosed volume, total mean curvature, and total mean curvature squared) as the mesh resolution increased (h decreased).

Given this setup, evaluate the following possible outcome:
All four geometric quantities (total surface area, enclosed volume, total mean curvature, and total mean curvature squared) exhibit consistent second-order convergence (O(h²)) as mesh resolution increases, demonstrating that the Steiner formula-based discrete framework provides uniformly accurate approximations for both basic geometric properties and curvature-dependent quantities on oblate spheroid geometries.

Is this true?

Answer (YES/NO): YES